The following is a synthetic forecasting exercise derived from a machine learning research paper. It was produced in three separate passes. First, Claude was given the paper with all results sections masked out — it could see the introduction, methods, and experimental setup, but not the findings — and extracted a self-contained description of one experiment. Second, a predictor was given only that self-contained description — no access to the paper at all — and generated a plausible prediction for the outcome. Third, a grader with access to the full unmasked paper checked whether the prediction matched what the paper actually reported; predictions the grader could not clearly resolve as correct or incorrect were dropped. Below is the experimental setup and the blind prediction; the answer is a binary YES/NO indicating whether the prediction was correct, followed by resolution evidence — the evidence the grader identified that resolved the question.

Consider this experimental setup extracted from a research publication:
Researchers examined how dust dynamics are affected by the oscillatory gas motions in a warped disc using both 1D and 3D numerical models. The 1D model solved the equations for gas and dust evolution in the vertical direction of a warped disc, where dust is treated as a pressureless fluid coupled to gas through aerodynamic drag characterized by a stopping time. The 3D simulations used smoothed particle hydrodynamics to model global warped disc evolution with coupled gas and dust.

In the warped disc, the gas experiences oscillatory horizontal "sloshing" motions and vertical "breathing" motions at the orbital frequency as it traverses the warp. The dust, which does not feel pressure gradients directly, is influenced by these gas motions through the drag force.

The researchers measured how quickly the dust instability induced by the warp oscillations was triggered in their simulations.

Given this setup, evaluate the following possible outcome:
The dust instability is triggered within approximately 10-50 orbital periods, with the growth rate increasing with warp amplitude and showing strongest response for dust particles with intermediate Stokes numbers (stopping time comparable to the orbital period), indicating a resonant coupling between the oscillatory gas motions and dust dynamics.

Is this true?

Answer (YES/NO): NO